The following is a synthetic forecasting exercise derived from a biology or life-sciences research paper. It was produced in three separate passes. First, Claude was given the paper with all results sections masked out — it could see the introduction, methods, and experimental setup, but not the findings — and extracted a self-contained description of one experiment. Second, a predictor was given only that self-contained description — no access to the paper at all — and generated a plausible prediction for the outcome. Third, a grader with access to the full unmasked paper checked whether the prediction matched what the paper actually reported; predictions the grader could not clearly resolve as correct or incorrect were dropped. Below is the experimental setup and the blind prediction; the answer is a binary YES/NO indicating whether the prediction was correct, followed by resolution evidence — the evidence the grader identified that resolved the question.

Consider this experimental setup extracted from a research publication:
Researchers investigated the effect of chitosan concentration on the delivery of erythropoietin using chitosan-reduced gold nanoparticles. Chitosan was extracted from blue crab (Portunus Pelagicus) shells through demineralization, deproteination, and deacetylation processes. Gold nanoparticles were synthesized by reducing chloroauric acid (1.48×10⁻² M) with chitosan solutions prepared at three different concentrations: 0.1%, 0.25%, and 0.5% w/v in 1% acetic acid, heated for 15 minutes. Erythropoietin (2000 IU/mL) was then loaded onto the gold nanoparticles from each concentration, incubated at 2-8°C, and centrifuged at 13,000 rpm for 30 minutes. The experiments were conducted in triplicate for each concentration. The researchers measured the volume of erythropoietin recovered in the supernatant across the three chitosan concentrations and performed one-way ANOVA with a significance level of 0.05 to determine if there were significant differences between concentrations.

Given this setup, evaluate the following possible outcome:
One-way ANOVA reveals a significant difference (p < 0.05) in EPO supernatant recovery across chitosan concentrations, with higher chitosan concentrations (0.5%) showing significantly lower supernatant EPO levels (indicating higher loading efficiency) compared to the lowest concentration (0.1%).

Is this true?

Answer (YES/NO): NO